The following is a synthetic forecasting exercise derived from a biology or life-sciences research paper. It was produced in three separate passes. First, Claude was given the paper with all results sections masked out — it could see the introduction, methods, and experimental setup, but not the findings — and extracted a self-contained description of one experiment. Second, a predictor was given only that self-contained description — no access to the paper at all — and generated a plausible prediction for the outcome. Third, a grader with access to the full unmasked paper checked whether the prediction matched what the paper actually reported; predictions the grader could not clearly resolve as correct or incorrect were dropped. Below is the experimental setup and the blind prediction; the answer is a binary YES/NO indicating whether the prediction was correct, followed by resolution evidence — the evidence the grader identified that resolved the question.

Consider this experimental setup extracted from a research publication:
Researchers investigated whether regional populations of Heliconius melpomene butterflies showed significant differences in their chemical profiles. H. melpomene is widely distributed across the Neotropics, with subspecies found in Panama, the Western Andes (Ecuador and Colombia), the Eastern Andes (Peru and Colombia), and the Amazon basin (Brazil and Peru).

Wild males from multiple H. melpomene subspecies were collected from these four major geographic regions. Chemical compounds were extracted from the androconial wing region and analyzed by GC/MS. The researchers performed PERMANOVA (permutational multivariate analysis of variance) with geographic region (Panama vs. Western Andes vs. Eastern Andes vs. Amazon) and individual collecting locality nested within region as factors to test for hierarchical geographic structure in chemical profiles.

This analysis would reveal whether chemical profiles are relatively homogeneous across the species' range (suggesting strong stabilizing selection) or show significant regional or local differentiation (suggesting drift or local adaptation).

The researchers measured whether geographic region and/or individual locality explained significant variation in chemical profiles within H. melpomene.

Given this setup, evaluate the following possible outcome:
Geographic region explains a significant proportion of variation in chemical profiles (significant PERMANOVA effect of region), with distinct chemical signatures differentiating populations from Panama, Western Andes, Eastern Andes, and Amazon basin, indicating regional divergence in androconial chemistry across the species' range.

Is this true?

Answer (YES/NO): NO